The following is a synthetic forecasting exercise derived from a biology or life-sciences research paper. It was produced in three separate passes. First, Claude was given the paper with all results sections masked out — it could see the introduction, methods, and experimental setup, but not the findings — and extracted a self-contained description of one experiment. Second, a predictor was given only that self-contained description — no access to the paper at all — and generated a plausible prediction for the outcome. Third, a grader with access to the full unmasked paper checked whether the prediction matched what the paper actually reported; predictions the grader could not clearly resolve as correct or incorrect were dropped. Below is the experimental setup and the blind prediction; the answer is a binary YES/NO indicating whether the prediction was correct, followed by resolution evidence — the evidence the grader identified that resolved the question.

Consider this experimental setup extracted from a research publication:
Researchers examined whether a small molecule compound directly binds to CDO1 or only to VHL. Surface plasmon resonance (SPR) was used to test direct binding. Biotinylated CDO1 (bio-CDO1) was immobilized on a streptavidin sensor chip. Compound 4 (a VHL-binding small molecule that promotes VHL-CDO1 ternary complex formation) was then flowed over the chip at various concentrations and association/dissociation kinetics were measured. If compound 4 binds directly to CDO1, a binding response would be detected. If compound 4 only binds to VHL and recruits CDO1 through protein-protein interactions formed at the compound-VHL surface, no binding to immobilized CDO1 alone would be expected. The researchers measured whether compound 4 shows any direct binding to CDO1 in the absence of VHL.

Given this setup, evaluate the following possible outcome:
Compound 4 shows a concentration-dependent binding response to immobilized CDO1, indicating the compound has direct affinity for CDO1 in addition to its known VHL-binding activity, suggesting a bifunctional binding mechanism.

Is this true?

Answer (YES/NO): NO